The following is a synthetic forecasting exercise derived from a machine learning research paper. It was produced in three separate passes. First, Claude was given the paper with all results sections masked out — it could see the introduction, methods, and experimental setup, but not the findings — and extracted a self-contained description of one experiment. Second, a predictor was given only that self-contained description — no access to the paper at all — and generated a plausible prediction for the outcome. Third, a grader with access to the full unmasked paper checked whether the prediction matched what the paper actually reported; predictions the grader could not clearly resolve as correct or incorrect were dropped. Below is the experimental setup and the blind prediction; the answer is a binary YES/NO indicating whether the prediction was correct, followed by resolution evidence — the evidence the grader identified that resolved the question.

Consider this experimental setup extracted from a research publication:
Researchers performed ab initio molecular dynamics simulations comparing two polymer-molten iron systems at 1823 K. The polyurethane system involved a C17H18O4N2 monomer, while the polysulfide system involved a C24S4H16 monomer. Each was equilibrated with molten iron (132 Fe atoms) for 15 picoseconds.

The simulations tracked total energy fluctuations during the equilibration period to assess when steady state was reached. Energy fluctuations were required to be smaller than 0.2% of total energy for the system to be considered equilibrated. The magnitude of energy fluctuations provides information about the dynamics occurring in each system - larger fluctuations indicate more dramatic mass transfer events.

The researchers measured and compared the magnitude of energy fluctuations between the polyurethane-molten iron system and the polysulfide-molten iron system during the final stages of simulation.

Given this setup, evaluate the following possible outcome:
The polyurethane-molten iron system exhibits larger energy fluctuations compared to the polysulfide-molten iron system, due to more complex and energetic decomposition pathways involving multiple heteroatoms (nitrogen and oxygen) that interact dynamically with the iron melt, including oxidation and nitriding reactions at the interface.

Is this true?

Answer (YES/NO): NO